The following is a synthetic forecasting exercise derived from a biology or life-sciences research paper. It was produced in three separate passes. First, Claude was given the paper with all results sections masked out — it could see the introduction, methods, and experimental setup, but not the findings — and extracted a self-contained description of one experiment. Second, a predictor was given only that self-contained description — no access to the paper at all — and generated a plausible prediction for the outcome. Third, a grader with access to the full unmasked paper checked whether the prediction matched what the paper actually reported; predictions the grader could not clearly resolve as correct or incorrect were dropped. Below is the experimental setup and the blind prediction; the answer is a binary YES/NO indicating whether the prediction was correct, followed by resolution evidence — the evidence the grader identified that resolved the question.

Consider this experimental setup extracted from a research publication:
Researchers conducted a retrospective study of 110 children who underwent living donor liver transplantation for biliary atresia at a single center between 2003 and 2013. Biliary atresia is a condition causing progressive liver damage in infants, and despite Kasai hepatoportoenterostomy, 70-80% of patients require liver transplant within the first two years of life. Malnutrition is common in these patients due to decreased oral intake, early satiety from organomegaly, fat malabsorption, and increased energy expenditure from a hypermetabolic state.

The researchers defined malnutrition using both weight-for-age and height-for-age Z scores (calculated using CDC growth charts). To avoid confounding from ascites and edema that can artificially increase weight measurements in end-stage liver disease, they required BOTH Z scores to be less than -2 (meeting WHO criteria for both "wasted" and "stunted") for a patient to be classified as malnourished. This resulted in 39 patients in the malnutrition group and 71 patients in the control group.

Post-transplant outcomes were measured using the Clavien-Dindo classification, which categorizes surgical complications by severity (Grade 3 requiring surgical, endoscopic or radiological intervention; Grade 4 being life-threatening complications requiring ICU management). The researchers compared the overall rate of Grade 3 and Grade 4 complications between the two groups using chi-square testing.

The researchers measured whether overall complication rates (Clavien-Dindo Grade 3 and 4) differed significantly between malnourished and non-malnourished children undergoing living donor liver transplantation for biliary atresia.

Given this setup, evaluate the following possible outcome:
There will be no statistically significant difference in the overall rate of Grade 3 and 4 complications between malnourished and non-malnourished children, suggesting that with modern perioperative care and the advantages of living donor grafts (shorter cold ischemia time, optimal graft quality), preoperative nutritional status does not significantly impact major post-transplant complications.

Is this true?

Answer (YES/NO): YES